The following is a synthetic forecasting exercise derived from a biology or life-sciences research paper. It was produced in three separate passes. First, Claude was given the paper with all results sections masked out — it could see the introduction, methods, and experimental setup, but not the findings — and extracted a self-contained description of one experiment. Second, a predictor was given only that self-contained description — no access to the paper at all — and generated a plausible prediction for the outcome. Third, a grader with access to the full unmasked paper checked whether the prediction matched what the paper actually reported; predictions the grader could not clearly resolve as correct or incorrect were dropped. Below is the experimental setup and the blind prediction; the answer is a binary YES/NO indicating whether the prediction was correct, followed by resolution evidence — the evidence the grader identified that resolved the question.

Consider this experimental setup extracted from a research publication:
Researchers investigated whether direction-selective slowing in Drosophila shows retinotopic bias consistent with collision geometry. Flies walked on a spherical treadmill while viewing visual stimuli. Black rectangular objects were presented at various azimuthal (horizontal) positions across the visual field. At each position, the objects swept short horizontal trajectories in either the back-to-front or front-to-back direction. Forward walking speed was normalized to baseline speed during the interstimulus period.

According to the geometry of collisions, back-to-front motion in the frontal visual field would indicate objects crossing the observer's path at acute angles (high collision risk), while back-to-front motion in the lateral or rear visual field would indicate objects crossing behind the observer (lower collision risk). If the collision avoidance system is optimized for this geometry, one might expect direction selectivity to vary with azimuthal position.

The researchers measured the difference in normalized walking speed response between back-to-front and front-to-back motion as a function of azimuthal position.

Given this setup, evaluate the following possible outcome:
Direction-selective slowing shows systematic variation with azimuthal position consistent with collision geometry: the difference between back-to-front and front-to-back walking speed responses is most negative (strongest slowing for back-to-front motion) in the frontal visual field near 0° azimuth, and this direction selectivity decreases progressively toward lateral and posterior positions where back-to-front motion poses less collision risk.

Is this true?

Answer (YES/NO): NO